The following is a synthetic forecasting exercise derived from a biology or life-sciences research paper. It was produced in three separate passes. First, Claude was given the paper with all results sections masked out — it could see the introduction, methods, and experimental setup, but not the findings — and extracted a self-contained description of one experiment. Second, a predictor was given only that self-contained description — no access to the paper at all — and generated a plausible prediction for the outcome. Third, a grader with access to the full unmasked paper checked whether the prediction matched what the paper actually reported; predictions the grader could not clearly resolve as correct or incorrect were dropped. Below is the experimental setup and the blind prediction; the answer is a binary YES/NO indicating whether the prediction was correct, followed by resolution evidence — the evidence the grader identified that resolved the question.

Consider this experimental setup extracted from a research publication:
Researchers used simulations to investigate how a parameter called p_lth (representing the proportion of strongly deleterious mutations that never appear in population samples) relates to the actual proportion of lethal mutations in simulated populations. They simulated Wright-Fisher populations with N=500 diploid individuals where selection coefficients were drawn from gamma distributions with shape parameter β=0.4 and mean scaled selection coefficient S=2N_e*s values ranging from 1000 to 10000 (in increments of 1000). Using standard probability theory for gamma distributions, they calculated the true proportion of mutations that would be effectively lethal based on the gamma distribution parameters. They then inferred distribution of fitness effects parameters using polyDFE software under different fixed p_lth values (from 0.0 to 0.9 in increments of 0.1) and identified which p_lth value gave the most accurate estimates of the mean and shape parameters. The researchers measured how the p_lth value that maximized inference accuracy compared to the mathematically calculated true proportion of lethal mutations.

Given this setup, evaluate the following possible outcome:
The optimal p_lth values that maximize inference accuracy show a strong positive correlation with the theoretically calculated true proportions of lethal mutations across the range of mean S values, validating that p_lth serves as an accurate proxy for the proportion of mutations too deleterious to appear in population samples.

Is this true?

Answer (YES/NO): NO